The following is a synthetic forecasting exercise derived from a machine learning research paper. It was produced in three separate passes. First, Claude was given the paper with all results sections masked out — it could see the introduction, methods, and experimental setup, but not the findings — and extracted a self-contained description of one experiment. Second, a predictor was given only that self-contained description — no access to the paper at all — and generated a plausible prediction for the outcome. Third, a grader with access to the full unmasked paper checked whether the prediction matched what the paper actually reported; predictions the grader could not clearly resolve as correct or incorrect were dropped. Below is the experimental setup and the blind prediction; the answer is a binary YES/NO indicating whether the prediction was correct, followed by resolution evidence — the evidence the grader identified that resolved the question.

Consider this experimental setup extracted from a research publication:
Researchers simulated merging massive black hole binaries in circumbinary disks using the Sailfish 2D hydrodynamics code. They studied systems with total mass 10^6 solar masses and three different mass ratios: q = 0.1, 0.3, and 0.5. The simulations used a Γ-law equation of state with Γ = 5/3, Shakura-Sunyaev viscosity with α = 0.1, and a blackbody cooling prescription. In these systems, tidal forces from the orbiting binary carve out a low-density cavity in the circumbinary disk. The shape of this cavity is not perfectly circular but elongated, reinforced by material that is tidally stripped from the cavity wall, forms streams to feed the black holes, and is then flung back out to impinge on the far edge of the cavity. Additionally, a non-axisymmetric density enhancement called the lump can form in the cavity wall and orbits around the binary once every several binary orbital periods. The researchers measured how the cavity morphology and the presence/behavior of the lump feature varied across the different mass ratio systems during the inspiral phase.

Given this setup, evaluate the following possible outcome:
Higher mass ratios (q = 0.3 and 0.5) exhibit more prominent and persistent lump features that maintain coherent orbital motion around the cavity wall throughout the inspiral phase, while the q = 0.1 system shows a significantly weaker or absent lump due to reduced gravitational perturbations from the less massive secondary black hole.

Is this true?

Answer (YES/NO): YES